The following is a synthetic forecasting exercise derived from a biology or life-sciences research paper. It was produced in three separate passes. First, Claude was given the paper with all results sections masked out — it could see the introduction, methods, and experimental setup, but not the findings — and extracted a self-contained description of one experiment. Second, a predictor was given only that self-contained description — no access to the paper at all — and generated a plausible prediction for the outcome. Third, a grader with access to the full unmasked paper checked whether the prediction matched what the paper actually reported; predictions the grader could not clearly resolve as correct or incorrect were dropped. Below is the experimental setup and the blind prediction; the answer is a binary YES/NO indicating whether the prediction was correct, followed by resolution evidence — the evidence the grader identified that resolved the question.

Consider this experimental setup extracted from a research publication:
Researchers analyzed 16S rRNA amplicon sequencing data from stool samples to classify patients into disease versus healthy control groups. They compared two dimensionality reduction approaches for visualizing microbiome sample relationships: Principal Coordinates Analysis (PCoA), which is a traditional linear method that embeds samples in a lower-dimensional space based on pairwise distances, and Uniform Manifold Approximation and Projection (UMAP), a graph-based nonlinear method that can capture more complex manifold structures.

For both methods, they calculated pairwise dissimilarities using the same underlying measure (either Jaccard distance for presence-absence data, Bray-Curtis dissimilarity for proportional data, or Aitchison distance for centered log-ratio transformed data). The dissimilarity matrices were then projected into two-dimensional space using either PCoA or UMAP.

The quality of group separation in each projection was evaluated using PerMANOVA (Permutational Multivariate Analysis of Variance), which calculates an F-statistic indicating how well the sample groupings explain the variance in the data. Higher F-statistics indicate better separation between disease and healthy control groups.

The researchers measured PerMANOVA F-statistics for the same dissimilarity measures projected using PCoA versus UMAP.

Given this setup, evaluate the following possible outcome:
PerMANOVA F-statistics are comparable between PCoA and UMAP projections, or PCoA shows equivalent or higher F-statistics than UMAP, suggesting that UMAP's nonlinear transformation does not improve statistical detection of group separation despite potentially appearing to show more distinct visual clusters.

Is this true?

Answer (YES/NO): NO